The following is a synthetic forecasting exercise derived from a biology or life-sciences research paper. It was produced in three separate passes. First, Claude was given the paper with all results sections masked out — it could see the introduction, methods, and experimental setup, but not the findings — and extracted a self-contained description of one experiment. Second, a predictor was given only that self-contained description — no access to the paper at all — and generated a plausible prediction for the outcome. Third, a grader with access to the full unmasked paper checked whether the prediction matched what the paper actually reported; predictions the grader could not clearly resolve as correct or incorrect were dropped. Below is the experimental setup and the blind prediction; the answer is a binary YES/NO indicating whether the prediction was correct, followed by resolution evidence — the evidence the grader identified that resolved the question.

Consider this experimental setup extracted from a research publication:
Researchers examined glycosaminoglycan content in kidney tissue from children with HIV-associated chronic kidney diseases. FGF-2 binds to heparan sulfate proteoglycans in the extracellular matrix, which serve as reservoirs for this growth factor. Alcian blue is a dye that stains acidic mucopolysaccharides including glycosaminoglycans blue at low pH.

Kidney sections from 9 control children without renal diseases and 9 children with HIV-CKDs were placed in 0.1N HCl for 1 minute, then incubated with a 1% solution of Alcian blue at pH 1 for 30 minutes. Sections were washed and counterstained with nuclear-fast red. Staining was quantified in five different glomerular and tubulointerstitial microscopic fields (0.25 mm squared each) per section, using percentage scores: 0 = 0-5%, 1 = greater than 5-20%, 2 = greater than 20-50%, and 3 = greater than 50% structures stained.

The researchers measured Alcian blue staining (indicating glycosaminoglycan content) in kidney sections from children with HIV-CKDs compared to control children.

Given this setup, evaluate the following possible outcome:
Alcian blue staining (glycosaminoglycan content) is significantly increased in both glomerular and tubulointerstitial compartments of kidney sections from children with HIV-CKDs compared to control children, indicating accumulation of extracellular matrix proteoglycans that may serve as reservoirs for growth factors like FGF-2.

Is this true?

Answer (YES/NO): YES